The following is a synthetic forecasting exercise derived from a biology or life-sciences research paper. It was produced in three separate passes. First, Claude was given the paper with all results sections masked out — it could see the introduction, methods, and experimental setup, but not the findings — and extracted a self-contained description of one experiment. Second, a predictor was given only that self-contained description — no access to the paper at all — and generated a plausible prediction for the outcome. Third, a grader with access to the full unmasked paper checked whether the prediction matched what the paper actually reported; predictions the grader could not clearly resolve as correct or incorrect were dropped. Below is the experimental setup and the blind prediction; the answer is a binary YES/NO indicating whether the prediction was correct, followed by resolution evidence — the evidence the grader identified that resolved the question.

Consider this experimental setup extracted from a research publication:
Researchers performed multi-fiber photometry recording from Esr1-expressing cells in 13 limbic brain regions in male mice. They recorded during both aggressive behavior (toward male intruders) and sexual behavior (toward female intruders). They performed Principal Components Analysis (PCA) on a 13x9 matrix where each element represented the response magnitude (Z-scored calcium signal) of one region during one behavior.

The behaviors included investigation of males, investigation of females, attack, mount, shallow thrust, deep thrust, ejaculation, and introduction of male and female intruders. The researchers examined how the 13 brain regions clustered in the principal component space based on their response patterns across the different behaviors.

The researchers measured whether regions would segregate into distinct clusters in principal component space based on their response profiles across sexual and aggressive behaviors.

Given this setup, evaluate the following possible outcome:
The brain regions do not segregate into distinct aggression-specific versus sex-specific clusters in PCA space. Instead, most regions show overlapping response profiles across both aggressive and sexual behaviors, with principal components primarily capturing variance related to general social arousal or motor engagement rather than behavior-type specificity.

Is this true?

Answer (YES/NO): NO